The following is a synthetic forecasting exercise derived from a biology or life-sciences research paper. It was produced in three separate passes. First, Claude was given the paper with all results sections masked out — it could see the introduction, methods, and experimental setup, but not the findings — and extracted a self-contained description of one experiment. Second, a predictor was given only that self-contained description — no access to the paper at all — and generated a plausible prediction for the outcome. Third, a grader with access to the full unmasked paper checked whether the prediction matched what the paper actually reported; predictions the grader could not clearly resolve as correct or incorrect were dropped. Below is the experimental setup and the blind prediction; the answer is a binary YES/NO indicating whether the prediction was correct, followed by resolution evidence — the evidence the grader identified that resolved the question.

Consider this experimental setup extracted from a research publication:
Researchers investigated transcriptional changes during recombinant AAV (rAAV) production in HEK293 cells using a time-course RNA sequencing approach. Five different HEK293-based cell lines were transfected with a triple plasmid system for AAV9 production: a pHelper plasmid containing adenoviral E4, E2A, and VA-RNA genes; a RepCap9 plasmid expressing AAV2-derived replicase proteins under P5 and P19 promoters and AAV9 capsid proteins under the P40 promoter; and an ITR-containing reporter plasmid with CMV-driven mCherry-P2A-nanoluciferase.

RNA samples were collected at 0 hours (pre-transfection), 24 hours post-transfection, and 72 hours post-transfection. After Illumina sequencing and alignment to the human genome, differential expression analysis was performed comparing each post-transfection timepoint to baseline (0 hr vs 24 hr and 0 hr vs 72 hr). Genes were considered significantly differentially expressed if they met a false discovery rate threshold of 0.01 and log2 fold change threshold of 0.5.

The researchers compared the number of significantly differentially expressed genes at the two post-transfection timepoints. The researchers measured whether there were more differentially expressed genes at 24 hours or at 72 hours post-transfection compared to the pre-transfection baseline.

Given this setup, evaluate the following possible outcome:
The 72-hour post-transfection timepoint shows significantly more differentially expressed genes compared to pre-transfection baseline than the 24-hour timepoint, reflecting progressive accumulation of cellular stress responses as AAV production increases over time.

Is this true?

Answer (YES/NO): YES